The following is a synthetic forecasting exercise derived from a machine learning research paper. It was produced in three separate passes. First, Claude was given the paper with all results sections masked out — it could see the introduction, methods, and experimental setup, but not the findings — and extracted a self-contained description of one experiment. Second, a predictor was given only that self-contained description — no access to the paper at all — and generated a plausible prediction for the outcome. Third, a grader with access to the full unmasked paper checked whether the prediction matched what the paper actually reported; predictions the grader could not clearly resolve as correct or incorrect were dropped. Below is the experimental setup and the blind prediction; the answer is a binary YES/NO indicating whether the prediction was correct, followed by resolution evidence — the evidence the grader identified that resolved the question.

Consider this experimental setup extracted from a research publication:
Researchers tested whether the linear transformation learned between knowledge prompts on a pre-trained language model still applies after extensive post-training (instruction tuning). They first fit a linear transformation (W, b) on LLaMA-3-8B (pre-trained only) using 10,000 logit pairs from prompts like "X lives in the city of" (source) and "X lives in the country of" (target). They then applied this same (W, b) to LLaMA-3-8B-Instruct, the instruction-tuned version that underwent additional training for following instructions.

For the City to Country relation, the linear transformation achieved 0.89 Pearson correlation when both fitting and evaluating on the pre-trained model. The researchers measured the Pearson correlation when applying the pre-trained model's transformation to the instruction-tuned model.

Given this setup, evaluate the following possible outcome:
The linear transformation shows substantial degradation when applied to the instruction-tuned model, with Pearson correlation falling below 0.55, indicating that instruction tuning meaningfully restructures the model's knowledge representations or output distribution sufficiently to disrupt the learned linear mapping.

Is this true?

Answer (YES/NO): NO